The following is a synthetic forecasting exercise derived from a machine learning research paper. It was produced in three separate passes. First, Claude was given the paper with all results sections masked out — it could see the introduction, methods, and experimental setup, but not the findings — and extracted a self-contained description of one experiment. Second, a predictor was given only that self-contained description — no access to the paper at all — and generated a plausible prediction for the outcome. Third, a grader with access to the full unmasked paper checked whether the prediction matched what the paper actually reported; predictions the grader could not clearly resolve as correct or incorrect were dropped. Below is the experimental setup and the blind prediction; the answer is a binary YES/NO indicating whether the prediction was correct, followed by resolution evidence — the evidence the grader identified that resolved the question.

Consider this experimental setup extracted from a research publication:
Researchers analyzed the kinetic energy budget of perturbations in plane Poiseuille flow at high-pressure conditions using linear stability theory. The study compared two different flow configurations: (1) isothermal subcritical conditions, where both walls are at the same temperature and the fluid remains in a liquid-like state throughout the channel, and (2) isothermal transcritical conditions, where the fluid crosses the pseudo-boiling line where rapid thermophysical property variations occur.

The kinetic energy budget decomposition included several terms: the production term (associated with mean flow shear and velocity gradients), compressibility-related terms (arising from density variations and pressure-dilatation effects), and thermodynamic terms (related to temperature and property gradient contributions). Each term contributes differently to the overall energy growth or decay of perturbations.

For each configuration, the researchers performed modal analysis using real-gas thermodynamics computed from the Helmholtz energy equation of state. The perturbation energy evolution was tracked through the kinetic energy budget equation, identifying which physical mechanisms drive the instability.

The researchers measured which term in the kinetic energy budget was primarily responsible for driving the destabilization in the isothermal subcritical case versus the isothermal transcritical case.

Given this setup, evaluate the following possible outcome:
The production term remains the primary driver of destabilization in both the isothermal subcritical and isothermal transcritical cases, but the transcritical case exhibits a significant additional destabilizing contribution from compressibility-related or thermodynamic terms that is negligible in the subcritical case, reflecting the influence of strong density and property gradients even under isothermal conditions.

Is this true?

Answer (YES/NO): NO